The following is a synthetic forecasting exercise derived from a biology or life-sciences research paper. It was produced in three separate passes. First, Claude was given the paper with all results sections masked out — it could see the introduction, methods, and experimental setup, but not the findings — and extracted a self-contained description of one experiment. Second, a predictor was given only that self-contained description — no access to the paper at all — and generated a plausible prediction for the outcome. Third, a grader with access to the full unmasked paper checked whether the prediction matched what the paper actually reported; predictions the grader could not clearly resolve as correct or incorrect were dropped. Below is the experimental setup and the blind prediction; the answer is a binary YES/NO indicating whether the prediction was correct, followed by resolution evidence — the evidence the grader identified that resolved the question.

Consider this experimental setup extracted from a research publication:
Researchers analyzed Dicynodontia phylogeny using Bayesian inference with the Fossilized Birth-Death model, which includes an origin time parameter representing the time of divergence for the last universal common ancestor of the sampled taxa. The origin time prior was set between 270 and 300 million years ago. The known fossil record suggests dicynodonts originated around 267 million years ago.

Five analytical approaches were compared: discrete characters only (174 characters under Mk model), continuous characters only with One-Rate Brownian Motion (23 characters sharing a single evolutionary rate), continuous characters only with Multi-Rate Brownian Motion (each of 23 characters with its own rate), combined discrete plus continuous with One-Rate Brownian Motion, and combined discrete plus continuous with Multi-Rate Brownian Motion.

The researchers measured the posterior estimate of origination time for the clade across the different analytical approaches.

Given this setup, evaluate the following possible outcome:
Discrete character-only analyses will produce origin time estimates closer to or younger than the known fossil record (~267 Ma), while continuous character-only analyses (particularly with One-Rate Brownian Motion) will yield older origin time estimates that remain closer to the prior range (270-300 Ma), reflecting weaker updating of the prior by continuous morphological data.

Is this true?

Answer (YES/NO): YES